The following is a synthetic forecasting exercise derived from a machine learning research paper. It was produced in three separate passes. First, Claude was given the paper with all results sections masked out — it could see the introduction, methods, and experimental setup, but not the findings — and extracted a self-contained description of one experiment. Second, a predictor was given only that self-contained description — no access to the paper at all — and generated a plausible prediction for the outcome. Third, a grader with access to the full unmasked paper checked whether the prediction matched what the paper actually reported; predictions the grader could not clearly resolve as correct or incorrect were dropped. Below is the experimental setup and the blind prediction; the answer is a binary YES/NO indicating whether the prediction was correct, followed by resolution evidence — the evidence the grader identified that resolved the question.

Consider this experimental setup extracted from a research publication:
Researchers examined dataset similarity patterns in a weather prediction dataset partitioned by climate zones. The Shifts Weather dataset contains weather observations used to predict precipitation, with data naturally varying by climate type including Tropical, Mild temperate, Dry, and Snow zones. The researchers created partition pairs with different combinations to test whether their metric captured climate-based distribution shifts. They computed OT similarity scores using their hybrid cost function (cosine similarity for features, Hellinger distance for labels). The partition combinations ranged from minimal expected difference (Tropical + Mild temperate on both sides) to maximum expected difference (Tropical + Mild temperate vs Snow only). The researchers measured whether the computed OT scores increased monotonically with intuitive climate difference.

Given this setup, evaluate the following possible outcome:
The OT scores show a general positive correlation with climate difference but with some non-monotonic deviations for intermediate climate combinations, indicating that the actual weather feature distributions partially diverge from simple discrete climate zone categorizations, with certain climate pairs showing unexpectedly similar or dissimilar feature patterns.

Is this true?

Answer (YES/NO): NO